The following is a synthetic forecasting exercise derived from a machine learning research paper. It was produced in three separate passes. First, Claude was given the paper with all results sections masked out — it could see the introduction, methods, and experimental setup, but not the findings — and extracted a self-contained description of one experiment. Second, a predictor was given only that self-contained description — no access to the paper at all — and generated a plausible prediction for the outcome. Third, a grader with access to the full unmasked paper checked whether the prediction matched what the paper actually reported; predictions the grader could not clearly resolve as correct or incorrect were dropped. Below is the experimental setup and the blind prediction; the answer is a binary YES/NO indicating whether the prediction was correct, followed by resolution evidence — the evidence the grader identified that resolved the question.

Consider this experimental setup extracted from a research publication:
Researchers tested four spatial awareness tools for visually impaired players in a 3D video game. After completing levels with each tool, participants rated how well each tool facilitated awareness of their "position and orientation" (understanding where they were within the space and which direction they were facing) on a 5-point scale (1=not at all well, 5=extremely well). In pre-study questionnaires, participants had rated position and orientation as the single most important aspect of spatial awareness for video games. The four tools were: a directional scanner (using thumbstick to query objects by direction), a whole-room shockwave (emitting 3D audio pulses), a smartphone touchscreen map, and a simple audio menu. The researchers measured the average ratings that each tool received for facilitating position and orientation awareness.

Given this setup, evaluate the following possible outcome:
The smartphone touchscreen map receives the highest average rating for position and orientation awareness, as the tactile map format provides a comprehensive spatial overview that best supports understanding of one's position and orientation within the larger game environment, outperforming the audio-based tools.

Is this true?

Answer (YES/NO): NO